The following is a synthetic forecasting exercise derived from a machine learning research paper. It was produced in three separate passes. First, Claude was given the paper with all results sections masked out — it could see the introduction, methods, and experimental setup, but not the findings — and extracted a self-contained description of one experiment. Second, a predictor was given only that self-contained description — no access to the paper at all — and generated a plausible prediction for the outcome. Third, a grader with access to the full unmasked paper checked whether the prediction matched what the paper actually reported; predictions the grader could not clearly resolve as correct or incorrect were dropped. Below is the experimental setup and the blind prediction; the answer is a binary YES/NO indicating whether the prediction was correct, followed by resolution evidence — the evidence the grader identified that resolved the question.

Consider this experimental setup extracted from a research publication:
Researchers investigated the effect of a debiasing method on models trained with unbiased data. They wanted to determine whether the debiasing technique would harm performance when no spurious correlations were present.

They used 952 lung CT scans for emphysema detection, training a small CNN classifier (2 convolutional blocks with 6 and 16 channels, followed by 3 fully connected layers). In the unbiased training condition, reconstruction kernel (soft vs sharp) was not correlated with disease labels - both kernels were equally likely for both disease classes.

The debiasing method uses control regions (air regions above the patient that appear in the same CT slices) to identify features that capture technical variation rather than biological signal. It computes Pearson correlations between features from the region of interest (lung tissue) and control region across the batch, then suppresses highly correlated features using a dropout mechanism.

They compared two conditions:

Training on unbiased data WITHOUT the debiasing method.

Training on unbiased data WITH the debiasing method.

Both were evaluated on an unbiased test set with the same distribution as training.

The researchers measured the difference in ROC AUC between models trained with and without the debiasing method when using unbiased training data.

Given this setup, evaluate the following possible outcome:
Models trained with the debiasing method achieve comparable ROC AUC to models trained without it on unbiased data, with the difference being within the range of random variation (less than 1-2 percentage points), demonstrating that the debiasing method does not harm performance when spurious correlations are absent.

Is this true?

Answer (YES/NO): YES